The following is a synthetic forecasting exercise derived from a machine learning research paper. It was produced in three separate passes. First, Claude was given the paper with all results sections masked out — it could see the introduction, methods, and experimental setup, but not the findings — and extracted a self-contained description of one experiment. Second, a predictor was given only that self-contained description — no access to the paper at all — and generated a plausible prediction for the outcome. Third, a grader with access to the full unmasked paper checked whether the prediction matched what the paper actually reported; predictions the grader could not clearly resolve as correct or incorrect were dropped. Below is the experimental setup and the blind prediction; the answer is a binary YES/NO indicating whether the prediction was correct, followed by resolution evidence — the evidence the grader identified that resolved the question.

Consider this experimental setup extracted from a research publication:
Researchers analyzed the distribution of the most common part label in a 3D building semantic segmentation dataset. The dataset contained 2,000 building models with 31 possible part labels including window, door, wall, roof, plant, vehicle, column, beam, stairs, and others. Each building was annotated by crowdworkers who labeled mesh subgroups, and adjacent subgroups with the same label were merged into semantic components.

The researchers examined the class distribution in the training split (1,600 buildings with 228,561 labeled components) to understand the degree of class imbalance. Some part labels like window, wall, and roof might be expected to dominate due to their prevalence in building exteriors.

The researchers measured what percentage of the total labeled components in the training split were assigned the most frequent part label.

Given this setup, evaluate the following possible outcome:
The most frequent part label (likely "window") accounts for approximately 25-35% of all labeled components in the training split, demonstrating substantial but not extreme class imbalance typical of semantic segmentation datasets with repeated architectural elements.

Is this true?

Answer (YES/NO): NO